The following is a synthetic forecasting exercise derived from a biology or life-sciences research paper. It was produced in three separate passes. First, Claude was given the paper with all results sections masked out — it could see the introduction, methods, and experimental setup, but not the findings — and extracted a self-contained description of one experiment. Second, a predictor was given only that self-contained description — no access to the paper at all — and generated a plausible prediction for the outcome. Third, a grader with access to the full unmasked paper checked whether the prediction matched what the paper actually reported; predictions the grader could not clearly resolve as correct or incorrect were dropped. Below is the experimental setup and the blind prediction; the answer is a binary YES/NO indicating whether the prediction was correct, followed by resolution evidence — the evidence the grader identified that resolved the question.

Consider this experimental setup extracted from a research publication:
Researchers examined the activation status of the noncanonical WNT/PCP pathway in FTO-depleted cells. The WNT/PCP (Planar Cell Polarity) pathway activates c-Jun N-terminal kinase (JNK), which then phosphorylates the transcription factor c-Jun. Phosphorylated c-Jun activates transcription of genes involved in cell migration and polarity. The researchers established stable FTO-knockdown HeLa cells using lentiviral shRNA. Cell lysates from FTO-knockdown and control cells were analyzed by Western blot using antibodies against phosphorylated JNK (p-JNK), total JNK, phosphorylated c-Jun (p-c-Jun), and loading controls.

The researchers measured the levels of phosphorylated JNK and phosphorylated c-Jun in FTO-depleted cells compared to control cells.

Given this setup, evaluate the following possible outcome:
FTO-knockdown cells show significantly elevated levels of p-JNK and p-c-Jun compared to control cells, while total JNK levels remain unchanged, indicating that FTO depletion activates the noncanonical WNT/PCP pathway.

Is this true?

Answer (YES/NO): YES